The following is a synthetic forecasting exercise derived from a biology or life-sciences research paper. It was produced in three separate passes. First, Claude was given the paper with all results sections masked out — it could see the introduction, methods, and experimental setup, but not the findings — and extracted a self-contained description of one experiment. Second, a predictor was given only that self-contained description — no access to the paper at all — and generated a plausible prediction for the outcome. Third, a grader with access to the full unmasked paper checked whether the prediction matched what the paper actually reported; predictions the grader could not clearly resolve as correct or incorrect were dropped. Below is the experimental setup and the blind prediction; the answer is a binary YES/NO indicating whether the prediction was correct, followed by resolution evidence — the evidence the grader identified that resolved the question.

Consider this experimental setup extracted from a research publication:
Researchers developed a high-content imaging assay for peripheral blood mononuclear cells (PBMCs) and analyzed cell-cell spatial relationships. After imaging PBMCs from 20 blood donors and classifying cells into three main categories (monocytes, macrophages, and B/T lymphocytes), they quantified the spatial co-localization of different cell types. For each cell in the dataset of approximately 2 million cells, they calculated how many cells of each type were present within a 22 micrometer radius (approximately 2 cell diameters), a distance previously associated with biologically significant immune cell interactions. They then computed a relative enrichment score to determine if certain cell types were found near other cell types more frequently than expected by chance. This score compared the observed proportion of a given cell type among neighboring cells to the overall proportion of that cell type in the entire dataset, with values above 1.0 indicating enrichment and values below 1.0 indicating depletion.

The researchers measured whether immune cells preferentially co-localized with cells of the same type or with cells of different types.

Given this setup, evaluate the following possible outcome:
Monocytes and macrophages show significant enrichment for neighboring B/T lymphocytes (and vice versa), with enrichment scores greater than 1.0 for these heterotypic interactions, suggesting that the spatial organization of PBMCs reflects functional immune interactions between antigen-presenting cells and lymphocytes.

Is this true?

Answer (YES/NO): NO